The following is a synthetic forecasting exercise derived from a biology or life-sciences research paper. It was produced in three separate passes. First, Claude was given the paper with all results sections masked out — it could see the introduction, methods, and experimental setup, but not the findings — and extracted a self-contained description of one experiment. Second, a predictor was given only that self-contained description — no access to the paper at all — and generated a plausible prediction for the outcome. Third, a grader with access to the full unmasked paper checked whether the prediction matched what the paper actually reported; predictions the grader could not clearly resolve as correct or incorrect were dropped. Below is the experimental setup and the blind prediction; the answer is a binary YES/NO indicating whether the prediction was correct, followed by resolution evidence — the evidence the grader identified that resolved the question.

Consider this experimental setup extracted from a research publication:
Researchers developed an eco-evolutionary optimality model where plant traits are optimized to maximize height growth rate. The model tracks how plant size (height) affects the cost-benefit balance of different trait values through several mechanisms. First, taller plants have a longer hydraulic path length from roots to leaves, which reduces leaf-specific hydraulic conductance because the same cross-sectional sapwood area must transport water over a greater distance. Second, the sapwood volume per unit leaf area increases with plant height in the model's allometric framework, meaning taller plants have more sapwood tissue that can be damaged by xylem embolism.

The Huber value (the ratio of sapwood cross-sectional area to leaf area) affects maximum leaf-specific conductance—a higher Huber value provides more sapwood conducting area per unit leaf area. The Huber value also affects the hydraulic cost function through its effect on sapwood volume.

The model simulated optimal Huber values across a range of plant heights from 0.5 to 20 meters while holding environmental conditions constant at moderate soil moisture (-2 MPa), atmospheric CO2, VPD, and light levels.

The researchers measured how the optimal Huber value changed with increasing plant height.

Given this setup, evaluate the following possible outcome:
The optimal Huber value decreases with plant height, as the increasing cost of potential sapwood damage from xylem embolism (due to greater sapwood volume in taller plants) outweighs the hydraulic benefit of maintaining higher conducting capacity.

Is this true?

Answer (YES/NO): NO